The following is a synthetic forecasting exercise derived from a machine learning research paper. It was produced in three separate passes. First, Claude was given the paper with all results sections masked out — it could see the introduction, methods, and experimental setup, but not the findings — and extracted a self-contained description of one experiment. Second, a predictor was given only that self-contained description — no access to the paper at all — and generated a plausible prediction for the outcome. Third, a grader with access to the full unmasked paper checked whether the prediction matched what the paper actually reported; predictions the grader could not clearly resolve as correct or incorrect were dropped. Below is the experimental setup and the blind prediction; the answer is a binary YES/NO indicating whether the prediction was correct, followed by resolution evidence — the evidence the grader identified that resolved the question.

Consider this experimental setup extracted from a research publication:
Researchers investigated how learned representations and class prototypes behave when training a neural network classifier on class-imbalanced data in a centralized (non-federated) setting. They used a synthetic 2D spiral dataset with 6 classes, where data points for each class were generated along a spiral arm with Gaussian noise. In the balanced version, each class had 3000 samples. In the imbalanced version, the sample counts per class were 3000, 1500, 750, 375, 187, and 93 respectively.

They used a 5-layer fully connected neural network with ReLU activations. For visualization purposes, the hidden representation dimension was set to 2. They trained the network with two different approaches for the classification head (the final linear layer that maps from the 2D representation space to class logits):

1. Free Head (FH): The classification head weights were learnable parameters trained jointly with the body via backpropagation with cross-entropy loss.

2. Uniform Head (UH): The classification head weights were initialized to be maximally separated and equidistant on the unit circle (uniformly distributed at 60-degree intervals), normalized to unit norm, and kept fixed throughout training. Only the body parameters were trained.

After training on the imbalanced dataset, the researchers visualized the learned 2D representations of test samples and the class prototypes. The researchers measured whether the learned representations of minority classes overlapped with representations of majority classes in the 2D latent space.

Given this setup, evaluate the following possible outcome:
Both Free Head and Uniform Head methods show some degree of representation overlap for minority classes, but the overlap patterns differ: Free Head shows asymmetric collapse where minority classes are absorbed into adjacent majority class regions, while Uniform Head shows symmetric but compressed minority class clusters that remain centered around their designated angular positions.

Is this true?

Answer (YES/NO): NO